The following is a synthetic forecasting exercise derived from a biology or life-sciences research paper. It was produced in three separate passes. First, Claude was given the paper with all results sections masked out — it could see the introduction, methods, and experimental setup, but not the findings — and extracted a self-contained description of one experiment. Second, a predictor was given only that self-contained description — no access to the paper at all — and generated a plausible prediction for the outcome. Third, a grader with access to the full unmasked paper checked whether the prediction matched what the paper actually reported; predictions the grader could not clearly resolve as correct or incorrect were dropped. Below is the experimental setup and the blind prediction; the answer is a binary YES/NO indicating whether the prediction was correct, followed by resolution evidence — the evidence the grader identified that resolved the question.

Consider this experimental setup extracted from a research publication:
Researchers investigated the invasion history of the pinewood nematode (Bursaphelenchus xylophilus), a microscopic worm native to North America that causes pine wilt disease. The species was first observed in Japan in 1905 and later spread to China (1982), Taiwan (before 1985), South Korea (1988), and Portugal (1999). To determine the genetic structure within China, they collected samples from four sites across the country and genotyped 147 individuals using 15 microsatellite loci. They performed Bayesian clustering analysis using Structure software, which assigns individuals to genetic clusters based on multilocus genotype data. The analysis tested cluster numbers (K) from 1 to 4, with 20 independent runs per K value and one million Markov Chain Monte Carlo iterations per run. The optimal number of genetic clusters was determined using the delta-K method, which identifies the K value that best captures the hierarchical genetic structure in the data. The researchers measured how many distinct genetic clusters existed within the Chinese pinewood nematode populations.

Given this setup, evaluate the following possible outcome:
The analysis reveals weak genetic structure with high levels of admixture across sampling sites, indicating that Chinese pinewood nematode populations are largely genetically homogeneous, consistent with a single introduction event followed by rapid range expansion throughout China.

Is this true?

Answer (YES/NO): NO